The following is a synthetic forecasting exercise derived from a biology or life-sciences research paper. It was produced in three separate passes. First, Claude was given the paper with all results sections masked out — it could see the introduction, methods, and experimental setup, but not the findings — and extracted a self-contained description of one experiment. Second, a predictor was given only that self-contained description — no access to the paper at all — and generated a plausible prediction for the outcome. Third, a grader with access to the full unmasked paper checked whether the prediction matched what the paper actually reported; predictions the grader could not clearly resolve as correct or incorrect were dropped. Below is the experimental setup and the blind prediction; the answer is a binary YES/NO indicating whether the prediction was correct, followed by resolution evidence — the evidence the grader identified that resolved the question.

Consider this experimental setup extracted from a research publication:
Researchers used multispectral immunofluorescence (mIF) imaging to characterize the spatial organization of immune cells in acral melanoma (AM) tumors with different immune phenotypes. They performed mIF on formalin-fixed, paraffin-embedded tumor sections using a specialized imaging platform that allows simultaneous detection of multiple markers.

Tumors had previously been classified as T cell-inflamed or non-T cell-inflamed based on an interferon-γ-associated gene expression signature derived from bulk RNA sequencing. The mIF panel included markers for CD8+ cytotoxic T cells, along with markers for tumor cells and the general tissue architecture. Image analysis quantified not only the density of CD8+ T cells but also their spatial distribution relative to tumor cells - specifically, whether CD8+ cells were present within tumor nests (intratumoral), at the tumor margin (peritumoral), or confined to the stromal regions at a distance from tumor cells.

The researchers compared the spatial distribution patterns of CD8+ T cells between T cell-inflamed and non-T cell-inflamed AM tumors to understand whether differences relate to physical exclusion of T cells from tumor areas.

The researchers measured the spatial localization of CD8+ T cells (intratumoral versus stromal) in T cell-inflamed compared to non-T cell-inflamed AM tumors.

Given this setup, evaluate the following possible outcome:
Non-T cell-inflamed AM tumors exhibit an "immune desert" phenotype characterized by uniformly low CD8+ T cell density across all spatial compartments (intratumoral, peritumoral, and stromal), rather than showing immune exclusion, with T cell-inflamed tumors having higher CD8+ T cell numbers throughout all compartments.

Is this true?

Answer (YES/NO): NO